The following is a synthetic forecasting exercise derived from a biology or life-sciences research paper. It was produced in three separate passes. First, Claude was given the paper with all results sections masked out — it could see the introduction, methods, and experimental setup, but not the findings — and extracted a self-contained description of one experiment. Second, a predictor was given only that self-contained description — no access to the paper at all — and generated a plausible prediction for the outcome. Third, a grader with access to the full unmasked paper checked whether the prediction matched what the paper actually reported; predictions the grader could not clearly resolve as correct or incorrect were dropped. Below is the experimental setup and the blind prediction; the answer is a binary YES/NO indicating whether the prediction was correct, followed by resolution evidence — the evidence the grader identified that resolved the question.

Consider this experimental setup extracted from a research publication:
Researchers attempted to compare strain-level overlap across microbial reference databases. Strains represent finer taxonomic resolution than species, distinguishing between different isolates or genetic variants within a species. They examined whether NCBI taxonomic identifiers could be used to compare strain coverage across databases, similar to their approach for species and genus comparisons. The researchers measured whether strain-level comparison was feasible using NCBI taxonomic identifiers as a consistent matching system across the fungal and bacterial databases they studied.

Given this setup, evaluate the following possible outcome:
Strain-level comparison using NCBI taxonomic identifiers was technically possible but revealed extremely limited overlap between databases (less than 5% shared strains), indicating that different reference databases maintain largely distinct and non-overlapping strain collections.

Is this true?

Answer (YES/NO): NO